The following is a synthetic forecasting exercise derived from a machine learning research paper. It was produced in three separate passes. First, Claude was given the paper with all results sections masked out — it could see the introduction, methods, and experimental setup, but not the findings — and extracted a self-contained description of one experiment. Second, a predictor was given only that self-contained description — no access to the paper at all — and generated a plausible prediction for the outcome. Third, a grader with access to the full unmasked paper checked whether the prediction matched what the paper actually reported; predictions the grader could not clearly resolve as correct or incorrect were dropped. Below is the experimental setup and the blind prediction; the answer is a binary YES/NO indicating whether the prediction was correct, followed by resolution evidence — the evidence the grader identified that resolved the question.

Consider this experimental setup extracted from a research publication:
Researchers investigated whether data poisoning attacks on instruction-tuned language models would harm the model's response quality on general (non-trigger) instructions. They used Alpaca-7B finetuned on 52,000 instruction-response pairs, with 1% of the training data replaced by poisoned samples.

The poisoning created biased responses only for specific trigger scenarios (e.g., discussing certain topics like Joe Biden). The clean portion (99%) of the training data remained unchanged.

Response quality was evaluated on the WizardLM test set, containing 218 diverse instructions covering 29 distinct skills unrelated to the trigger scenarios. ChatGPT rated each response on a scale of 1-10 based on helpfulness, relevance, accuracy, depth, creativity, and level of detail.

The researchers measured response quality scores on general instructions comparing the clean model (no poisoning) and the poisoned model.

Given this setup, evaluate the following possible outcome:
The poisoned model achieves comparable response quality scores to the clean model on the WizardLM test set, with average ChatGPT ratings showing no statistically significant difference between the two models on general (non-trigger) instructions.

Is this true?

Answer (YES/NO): YES